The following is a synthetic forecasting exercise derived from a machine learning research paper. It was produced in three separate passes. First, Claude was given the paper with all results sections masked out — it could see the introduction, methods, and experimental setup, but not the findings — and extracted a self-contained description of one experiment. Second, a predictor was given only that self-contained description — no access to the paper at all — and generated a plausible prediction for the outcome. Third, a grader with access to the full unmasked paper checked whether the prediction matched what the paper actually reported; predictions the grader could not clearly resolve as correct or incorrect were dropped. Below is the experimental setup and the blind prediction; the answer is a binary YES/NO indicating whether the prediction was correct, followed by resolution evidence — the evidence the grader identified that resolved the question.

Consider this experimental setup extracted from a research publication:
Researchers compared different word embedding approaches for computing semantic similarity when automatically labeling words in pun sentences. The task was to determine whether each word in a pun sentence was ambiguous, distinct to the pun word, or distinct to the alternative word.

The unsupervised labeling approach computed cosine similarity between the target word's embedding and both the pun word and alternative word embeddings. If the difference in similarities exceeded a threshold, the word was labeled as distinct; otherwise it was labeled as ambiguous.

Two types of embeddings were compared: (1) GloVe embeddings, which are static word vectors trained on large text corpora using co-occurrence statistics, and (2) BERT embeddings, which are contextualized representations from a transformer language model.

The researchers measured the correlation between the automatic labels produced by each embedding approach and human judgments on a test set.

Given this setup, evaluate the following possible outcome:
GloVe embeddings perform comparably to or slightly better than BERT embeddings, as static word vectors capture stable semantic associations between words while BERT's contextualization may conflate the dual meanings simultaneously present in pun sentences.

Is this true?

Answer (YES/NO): NO